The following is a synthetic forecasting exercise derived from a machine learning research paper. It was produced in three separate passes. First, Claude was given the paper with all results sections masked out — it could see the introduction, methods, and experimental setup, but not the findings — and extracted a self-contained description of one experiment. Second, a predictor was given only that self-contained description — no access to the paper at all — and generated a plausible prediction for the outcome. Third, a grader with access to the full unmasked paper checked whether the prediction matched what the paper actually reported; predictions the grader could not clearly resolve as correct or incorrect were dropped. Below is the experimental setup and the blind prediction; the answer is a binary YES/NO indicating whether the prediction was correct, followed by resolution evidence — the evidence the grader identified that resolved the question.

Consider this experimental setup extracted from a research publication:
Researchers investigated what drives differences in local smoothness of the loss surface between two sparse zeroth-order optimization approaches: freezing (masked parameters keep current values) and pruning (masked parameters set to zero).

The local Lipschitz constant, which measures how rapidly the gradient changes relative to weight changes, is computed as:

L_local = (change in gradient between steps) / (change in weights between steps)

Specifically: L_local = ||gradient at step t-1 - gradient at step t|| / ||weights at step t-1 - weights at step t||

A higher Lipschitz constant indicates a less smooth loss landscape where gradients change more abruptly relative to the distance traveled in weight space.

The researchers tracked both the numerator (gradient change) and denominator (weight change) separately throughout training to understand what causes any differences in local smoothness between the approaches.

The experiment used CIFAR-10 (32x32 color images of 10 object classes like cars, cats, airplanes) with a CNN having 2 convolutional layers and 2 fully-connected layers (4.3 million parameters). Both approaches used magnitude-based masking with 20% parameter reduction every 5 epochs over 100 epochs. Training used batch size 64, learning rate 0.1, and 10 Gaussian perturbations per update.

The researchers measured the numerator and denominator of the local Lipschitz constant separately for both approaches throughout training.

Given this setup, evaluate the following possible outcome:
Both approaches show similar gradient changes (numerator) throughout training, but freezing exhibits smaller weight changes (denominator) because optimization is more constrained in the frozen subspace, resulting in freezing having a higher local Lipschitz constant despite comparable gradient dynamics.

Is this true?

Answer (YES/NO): NO